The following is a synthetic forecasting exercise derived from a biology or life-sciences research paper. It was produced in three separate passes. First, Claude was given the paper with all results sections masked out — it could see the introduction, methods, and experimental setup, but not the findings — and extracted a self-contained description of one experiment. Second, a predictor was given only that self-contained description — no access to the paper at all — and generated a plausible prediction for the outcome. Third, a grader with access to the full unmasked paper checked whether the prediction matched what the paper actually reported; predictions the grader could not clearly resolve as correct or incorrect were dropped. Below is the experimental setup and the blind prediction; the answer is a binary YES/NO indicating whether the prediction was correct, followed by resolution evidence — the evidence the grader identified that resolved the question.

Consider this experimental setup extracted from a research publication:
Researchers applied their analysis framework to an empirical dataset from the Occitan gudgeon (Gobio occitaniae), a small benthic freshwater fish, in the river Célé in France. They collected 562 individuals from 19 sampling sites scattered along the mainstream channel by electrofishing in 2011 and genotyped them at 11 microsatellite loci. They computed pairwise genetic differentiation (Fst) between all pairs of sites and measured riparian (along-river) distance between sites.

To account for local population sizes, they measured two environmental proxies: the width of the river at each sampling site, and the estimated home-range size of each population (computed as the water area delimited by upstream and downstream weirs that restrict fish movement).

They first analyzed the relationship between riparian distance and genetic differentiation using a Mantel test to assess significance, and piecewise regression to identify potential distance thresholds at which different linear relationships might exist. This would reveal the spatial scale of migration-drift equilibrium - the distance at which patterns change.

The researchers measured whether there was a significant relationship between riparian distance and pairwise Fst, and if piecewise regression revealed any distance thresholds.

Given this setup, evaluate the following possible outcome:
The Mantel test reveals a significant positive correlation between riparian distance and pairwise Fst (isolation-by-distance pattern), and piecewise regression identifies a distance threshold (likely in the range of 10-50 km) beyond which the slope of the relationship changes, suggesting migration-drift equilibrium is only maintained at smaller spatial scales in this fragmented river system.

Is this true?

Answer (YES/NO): NO